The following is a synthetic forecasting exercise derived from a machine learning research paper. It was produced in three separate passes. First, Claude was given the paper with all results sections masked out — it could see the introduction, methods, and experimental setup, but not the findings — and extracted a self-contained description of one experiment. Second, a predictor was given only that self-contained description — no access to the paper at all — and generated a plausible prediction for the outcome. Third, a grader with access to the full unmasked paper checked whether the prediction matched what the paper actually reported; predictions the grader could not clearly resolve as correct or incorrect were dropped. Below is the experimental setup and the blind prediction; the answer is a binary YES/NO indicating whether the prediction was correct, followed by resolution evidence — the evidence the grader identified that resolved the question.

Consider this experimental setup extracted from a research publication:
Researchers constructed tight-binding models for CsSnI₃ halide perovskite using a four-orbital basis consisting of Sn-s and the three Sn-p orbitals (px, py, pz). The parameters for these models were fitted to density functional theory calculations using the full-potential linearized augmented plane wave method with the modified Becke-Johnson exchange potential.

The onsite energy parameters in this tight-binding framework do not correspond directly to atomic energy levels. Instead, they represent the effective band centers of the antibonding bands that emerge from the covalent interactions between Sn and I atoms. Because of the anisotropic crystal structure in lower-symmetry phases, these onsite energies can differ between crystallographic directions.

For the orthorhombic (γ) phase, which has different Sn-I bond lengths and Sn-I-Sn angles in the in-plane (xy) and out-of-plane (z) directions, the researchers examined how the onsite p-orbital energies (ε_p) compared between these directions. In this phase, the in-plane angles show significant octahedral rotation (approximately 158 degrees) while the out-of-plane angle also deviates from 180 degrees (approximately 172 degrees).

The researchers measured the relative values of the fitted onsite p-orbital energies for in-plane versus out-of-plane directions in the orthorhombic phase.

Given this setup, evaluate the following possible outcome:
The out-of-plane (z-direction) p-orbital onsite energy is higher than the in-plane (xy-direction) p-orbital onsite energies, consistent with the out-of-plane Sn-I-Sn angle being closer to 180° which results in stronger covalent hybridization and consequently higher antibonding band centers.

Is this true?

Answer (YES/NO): YES